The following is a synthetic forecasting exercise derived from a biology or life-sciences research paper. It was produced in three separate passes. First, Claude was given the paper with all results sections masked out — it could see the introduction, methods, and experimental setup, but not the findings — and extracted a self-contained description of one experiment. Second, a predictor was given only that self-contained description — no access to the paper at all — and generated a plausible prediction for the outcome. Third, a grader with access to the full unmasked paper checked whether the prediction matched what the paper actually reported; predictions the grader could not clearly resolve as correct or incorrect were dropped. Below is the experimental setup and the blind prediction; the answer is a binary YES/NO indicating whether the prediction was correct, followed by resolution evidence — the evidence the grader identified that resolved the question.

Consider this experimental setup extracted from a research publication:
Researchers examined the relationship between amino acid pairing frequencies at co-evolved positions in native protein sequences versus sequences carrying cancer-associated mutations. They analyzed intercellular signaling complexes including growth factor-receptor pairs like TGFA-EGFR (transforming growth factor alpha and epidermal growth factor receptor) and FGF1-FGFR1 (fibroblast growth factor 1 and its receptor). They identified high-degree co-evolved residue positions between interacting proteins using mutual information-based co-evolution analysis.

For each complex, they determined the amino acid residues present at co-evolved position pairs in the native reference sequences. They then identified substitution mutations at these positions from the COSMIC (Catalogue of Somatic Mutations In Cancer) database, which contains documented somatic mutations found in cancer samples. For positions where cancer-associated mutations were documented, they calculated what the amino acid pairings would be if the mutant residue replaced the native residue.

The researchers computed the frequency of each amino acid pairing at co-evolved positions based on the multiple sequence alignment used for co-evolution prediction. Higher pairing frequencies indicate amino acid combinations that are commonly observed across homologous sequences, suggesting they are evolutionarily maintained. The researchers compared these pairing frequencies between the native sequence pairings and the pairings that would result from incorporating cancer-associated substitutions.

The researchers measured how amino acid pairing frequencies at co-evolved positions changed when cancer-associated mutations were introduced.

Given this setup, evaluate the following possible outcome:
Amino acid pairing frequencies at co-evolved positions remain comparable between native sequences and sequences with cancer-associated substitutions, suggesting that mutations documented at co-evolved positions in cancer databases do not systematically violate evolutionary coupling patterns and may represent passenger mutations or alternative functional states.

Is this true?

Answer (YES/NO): NO